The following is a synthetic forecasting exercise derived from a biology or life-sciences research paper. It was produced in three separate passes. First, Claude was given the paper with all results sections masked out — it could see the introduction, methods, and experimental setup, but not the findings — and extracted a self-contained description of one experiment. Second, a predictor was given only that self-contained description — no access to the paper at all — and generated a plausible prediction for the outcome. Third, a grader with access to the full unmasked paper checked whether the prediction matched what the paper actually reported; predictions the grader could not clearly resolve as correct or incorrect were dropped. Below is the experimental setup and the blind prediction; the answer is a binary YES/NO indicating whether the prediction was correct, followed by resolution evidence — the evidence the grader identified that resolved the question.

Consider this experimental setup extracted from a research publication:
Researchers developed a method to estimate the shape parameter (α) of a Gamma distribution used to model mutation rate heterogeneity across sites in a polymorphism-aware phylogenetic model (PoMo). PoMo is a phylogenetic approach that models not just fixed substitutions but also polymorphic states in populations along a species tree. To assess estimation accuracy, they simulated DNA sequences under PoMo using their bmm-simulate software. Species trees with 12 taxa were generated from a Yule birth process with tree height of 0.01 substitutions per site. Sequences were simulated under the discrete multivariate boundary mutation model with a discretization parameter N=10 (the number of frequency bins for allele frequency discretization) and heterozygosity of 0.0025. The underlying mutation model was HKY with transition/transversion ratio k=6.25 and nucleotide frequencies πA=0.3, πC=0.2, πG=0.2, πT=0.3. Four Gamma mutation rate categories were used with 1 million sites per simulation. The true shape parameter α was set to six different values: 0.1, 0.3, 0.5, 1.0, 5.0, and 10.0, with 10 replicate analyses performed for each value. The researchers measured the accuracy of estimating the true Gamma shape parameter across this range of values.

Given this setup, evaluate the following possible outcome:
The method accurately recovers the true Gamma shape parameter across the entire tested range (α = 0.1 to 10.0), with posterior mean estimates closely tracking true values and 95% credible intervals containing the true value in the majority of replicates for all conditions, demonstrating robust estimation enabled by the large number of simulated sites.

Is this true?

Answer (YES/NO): NO